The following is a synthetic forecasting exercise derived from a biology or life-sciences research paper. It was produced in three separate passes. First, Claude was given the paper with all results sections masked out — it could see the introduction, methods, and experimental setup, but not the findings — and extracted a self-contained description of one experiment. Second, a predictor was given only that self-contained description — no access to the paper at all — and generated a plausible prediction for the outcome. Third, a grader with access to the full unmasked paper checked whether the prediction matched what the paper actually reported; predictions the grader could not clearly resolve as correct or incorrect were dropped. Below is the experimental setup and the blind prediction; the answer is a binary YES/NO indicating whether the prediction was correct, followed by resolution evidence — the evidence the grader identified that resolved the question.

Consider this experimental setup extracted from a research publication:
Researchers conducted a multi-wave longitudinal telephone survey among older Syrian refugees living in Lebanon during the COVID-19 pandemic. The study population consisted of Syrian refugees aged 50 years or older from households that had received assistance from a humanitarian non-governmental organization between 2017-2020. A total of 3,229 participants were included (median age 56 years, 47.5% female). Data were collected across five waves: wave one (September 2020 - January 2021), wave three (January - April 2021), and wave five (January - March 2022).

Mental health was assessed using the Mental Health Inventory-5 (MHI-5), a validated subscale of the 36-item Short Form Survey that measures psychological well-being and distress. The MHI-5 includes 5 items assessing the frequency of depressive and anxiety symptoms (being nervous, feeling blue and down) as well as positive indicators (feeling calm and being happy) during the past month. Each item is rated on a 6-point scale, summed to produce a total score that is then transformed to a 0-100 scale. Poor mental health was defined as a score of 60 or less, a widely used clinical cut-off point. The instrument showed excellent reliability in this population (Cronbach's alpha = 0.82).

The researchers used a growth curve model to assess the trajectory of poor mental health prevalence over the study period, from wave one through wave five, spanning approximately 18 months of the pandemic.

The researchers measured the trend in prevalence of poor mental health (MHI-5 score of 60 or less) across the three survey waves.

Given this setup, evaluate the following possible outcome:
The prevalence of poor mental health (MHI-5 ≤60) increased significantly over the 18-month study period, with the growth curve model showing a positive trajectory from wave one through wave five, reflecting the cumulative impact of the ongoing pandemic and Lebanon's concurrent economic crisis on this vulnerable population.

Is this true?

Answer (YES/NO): YES